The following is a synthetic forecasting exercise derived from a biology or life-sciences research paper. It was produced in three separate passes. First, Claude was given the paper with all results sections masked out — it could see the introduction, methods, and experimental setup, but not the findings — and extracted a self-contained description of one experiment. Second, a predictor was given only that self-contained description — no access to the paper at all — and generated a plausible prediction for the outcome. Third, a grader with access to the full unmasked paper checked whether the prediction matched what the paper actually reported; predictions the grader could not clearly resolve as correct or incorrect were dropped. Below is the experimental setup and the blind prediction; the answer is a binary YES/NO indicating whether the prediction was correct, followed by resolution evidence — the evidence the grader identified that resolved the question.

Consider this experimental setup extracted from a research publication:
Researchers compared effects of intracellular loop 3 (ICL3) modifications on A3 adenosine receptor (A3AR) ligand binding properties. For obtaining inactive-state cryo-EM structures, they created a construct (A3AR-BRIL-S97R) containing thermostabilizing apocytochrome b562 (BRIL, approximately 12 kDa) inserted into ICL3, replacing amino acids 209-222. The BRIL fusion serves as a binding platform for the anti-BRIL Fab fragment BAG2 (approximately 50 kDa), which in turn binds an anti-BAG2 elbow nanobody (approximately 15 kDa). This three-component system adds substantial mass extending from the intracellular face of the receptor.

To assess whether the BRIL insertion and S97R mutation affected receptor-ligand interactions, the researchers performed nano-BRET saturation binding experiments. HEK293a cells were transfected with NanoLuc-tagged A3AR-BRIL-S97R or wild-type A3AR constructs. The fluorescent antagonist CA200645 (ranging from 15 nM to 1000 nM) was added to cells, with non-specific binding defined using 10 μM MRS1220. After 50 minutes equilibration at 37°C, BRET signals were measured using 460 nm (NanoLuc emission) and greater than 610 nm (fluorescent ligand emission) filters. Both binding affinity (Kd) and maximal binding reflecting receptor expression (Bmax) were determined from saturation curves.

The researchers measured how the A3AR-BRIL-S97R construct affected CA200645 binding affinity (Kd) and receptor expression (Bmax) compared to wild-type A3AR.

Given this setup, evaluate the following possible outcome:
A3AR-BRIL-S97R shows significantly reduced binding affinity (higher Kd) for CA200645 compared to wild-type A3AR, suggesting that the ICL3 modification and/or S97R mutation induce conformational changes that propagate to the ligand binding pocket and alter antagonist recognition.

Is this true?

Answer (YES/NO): NO